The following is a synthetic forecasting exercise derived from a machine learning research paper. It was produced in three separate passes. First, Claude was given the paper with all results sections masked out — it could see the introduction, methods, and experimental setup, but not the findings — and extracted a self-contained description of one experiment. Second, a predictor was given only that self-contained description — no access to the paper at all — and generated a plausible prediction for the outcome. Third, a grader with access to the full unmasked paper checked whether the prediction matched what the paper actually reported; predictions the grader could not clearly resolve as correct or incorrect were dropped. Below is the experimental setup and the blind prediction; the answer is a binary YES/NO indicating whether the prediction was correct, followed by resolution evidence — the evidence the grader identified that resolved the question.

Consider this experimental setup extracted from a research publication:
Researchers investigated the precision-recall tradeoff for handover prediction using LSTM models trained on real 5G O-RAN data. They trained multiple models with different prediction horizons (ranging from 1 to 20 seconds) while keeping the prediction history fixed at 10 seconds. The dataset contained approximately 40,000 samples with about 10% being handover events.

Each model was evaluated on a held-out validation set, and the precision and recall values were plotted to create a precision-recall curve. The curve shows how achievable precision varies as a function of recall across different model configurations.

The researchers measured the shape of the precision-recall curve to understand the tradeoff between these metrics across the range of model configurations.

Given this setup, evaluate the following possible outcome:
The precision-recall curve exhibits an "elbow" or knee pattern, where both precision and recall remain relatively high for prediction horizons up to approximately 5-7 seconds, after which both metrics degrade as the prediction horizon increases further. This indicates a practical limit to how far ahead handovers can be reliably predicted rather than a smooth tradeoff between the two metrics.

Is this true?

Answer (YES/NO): NO